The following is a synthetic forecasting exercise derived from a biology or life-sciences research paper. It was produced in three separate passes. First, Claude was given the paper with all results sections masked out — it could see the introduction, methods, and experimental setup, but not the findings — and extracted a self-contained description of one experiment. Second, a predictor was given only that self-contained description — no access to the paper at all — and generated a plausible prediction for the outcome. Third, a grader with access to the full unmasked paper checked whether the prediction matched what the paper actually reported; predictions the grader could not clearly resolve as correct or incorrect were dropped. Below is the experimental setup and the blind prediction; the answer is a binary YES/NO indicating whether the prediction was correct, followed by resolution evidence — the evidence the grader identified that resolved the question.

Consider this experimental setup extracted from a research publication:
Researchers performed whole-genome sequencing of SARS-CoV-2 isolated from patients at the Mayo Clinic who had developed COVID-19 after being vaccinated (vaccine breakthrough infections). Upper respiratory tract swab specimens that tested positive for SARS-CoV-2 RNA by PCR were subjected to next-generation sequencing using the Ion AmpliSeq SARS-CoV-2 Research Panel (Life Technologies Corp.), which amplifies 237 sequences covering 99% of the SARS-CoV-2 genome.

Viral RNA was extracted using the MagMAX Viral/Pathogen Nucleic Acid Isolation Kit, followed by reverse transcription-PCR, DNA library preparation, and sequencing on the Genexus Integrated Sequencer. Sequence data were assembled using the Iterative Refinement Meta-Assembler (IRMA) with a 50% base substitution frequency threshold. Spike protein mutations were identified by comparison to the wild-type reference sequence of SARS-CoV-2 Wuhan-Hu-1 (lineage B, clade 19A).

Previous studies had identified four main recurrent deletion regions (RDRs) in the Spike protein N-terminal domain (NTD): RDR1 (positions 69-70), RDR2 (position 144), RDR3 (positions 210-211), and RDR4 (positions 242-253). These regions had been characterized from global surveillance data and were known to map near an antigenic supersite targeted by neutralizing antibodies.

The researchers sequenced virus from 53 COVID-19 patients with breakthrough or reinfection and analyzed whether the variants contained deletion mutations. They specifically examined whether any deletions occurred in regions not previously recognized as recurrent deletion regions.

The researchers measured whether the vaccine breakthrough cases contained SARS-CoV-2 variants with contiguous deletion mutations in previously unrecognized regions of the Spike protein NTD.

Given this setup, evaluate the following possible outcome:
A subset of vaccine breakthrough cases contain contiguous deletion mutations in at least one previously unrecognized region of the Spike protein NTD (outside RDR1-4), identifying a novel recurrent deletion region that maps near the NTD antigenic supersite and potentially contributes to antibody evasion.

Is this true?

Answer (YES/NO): YES